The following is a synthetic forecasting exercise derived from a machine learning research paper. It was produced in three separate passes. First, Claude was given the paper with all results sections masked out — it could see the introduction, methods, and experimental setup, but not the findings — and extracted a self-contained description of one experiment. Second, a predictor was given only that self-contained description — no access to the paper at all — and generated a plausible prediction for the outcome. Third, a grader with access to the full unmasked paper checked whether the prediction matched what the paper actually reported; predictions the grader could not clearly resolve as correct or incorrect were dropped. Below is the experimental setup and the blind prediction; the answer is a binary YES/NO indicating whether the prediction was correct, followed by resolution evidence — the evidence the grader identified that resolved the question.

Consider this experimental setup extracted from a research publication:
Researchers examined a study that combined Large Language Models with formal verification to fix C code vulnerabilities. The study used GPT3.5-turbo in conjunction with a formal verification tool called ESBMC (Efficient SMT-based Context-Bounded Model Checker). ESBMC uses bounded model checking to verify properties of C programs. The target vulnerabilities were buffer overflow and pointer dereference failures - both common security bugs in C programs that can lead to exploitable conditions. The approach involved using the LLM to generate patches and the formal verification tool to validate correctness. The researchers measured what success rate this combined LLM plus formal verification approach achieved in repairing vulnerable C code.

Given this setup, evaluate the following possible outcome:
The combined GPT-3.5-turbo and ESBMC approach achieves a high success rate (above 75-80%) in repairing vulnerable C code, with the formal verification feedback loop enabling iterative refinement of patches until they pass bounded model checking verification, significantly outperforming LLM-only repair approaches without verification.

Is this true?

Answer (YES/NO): NO